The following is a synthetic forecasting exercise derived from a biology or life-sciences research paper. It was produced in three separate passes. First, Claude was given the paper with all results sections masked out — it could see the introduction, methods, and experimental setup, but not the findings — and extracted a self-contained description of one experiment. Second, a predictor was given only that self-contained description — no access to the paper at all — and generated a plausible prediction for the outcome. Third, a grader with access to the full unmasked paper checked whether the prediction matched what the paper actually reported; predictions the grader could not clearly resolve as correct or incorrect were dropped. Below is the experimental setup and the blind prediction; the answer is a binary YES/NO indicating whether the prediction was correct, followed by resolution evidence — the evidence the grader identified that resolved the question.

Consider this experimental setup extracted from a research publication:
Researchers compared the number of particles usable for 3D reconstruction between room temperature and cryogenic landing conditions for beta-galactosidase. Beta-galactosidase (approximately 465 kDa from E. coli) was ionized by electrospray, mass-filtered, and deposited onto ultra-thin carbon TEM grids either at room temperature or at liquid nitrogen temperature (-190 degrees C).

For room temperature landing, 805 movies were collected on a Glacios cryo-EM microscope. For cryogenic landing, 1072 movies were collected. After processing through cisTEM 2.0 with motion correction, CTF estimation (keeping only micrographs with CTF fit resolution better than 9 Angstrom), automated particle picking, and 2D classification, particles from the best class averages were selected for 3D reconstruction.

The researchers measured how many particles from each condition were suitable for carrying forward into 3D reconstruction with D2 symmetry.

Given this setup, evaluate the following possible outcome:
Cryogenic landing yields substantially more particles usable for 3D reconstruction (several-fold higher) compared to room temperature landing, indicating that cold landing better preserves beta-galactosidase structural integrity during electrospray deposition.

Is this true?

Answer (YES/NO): NO